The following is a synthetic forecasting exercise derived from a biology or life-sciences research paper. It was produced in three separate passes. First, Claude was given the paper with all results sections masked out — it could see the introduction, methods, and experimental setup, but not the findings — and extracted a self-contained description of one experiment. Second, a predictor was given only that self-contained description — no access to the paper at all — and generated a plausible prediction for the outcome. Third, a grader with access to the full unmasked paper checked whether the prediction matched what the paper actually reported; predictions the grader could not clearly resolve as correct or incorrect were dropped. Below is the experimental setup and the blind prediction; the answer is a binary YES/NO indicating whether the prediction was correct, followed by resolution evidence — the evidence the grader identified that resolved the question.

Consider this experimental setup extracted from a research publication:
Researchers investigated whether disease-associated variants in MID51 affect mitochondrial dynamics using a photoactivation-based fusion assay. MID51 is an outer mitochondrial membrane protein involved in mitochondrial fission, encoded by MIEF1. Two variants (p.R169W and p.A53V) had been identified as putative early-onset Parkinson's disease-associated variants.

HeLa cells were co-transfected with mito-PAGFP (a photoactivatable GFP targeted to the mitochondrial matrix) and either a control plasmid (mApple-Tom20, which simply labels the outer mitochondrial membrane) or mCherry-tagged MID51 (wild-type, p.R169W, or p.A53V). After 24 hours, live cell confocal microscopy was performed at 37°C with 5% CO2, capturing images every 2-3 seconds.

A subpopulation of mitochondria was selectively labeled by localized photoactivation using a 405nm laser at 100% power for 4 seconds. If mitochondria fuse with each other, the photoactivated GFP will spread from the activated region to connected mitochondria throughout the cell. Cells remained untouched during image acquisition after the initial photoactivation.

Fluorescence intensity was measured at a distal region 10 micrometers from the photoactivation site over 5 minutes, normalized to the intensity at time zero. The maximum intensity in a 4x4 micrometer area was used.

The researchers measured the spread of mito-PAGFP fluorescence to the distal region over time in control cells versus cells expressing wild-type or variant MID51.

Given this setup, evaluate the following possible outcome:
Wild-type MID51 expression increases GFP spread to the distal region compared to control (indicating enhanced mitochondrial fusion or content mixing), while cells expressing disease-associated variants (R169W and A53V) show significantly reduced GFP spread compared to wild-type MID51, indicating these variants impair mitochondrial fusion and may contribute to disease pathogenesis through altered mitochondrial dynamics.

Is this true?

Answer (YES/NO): NO